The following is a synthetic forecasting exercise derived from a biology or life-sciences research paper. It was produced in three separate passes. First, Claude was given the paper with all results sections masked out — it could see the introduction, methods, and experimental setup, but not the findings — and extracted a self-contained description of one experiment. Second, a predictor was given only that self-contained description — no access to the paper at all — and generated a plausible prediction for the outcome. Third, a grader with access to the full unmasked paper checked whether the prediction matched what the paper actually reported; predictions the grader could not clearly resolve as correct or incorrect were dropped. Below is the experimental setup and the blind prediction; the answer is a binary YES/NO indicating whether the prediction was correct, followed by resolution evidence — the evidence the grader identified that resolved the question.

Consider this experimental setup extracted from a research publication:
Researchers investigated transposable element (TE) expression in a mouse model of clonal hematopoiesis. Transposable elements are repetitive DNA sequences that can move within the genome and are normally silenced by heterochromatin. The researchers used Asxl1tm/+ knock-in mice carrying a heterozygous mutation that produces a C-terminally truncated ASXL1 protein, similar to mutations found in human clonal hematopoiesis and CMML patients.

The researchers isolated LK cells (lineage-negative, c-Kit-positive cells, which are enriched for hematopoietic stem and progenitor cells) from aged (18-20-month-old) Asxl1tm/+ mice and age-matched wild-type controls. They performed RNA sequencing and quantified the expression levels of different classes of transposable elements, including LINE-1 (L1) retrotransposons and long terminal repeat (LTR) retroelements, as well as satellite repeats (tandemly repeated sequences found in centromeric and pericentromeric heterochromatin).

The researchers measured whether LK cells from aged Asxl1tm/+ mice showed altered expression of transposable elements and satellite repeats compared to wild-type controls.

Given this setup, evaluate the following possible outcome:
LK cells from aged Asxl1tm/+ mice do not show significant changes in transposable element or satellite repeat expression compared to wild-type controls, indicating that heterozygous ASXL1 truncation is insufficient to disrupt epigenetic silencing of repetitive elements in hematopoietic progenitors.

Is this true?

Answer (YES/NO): NO